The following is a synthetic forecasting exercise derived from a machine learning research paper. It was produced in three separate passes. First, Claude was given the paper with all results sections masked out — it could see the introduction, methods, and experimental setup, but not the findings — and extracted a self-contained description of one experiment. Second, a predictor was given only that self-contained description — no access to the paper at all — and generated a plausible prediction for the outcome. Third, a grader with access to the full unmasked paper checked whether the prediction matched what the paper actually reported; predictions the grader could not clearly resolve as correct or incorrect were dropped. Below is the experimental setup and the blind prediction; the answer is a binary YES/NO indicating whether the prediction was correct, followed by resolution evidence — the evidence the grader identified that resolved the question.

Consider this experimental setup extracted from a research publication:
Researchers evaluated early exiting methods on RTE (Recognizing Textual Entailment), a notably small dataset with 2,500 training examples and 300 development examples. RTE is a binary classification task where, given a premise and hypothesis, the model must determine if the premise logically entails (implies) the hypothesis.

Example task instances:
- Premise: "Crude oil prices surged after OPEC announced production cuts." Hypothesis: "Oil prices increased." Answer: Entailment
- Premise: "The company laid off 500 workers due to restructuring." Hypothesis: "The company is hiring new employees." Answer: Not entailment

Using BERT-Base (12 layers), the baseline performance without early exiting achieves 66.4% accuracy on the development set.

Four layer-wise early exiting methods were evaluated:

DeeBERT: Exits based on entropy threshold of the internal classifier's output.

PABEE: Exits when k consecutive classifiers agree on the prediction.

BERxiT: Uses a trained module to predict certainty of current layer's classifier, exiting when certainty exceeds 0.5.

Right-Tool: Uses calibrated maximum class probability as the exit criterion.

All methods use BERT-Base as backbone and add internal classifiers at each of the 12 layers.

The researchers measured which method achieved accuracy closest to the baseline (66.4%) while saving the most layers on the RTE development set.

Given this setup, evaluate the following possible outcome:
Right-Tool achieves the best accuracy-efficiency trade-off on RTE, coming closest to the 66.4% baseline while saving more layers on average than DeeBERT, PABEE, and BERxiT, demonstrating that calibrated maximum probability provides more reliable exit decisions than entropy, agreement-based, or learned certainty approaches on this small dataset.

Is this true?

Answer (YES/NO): NO